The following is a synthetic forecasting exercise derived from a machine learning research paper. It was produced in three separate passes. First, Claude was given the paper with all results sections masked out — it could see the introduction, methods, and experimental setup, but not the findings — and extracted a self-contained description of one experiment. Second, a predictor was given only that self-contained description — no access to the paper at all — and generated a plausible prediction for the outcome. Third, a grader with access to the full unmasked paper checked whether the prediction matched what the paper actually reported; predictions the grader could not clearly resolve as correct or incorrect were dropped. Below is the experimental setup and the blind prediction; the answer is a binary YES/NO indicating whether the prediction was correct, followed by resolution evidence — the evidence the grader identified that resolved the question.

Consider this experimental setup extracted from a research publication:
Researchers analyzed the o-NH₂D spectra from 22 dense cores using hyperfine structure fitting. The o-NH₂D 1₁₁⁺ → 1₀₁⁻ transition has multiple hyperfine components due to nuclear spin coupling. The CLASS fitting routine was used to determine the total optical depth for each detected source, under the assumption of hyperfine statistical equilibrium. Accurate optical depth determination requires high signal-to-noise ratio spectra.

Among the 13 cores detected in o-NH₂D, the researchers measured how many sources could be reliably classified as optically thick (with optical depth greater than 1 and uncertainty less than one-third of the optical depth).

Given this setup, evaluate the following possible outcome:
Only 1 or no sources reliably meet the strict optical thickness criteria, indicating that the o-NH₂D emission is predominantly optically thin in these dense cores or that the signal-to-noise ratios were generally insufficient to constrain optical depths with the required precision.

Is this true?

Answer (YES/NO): NO